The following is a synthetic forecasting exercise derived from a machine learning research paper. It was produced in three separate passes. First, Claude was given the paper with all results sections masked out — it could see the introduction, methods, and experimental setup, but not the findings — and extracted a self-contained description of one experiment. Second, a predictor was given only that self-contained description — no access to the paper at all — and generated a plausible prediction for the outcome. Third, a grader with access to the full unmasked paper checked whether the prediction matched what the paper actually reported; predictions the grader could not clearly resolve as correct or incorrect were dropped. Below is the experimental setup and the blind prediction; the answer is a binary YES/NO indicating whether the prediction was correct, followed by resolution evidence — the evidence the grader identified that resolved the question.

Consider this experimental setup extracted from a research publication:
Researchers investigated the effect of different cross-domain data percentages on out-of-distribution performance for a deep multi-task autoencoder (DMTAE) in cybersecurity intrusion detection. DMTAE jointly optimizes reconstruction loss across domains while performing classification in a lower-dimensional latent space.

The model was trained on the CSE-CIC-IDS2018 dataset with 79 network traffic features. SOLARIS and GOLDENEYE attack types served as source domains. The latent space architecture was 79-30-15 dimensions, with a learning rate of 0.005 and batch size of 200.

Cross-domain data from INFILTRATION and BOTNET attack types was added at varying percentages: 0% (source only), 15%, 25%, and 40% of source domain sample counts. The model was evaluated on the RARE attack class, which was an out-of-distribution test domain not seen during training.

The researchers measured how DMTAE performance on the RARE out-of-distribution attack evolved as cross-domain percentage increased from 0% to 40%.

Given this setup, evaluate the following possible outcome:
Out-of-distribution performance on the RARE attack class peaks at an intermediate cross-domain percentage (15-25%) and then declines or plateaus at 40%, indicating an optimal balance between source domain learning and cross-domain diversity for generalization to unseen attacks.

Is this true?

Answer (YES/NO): NO